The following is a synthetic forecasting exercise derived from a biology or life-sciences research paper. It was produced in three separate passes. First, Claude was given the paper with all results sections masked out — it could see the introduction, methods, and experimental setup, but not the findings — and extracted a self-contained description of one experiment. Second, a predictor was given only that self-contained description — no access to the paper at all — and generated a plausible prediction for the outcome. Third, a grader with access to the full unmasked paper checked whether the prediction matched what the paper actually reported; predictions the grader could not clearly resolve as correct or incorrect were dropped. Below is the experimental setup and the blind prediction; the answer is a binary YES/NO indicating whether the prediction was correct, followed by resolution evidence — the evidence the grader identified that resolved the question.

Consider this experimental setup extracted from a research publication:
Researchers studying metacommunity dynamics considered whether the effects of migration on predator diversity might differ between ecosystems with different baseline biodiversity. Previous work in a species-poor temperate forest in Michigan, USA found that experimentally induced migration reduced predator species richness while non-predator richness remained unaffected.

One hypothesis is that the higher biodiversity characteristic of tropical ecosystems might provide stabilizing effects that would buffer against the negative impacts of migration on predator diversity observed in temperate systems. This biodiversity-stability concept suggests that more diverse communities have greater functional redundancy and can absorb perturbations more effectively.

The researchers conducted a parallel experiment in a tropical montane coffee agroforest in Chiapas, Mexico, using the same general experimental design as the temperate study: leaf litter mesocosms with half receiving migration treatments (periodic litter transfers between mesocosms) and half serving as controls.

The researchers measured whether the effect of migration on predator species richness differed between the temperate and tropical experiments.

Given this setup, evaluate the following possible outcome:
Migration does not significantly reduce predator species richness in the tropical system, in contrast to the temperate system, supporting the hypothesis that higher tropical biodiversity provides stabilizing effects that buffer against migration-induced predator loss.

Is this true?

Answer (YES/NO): NO